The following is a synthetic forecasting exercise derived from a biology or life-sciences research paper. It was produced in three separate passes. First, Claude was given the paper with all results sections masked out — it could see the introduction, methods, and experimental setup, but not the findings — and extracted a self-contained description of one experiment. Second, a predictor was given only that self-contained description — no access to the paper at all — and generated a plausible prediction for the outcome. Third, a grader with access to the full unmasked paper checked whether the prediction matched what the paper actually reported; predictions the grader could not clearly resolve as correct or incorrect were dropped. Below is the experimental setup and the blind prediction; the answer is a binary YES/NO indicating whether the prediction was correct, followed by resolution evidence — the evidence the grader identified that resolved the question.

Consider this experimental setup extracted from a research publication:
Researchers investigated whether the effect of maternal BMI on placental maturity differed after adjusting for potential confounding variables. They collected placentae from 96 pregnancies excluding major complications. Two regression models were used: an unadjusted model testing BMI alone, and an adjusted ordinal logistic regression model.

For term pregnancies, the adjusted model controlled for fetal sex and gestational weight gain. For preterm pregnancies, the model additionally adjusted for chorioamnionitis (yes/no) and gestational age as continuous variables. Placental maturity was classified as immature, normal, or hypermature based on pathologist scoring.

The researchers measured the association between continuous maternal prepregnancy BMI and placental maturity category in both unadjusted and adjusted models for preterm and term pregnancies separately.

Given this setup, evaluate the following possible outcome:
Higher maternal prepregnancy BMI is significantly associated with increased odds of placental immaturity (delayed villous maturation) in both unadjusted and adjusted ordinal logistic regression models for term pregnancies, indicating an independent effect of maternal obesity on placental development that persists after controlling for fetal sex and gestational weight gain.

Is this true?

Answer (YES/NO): NO